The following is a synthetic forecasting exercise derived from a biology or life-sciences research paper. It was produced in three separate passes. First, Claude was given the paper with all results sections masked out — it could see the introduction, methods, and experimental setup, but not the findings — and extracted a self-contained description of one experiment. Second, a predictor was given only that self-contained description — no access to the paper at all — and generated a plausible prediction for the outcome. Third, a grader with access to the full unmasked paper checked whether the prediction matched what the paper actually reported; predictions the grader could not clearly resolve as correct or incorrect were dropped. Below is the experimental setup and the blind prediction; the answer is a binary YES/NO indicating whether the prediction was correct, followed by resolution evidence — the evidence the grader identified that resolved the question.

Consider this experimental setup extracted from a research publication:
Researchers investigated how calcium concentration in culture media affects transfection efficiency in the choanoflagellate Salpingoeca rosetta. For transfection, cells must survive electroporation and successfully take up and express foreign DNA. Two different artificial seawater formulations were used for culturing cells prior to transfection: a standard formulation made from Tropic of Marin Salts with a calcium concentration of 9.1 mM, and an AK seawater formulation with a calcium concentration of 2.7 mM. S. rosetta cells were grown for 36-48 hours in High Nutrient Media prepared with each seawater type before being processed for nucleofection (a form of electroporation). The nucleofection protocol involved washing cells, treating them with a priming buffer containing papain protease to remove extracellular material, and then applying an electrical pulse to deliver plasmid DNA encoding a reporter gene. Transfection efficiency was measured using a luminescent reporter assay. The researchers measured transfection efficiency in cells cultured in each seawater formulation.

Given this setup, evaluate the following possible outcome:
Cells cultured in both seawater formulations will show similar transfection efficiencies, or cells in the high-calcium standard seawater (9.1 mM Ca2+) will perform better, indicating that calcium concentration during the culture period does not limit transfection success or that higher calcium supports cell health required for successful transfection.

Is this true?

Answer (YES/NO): NO